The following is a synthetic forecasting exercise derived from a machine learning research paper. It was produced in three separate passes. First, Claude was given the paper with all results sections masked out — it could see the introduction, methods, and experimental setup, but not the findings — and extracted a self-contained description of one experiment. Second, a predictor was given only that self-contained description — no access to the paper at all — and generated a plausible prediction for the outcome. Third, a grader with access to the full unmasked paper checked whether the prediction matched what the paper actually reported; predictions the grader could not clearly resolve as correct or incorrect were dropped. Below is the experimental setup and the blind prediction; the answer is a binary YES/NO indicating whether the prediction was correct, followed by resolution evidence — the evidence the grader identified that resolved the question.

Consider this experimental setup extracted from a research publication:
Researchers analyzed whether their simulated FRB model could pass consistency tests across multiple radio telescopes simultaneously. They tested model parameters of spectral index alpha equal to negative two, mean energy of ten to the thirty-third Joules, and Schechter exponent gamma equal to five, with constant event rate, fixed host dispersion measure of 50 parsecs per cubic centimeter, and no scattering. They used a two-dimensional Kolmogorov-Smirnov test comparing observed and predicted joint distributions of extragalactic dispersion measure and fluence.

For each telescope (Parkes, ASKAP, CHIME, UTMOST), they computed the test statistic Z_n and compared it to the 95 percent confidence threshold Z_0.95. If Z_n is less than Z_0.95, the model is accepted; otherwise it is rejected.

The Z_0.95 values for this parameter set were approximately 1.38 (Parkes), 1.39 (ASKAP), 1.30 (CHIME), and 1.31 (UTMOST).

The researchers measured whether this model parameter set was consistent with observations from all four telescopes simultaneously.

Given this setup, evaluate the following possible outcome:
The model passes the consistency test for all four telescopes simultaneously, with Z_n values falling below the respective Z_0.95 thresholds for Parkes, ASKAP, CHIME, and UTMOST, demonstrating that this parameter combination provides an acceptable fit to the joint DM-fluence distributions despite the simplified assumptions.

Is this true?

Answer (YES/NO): YES